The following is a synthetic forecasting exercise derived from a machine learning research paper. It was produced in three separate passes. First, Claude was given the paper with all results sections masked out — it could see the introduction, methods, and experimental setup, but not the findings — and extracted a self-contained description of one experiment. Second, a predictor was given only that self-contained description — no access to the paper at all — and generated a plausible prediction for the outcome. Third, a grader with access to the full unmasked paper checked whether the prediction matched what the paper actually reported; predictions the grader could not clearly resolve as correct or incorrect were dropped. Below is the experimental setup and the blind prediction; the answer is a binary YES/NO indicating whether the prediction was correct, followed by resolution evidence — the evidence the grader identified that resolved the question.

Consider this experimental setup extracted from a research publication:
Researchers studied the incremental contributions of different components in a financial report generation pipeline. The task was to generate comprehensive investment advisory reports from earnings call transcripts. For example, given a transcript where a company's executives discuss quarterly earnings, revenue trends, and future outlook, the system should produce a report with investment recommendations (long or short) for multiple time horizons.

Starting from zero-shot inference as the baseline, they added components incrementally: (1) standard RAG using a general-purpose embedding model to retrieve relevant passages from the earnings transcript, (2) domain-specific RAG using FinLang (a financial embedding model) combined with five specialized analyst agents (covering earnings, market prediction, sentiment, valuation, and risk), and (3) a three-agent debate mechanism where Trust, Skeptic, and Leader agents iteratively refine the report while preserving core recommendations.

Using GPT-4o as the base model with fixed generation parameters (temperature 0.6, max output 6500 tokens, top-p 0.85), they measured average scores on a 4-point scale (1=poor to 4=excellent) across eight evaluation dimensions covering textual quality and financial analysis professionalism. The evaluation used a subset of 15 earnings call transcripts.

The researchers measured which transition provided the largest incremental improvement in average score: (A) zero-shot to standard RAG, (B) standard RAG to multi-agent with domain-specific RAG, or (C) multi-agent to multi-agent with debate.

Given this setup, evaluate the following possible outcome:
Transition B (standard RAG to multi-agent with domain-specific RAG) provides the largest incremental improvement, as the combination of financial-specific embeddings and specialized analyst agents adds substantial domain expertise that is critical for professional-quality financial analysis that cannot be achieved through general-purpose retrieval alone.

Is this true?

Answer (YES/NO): NO